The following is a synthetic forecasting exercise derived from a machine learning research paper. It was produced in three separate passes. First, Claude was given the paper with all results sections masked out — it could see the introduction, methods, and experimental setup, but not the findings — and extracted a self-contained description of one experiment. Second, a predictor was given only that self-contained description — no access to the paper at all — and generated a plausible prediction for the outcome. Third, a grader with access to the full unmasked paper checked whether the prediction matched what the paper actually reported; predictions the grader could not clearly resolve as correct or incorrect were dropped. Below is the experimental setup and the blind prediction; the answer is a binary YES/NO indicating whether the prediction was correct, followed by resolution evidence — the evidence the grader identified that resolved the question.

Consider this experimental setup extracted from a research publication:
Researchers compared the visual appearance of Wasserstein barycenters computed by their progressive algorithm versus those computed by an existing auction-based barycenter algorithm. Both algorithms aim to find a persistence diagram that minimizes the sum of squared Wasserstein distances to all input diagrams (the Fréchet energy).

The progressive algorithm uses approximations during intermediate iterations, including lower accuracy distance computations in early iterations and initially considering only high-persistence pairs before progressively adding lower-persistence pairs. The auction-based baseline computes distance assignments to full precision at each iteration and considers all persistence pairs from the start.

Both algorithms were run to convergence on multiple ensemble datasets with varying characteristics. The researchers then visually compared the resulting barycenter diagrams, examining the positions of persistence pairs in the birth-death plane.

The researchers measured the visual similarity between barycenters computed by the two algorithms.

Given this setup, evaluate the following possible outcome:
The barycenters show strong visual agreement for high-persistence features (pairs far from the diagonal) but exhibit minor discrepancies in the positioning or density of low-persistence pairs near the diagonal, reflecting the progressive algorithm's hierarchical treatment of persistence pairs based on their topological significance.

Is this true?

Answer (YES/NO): YES